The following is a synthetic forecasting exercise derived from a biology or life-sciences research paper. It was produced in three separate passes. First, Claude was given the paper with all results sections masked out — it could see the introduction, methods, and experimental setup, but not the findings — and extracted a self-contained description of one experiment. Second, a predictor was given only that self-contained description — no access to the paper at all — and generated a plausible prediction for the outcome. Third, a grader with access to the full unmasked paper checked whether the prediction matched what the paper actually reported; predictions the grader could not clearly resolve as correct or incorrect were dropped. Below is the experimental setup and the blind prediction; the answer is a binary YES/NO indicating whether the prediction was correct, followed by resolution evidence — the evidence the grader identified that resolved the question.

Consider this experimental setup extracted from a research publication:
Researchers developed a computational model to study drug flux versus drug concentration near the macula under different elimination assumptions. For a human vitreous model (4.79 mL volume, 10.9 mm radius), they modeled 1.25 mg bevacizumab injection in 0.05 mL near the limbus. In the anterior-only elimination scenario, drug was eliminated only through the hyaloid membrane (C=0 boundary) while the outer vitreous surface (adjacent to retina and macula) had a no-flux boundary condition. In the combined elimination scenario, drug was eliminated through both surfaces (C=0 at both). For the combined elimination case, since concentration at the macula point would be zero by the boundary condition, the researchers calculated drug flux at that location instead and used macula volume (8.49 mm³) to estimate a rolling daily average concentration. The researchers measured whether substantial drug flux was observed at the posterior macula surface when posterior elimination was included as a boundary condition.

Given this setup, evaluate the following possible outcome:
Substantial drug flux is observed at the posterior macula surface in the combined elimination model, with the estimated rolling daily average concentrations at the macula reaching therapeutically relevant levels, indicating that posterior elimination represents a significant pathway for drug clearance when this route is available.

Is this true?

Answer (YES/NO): YES